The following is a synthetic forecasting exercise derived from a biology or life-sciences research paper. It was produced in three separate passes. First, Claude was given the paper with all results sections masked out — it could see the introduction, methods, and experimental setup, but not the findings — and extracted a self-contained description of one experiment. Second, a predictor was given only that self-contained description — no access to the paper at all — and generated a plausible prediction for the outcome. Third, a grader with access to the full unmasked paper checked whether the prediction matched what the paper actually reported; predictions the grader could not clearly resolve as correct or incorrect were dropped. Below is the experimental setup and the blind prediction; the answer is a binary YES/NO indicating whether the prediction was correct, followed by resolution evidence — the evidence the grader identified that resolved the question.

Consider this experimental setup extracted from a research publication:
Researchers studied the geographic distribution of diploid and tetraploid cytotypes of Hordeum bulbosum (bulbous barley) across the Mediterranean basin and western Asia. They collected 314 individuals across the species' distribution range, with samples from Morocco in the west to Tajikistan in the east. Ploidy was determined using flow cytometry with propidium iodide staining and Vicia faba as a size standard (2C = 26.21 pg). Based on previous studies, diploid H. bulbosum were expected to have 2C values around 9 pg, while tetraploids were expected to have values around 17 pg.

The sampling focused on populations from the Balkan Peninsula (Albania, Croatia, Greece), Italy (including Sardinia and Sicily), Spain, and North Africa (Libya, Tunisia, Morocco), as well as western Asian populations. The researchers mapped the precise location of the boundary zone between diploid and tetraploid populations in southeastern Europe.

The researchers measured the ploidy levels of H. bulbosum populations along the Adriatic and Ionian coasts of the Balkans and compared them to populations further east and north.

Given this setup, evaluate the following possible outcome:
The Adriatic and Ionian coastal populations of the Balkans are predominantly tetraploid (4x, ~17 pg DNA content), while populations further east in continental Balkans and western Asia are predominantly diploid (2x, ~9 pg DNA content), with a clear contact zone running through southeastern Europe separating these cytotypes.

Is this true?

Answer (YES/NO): NO